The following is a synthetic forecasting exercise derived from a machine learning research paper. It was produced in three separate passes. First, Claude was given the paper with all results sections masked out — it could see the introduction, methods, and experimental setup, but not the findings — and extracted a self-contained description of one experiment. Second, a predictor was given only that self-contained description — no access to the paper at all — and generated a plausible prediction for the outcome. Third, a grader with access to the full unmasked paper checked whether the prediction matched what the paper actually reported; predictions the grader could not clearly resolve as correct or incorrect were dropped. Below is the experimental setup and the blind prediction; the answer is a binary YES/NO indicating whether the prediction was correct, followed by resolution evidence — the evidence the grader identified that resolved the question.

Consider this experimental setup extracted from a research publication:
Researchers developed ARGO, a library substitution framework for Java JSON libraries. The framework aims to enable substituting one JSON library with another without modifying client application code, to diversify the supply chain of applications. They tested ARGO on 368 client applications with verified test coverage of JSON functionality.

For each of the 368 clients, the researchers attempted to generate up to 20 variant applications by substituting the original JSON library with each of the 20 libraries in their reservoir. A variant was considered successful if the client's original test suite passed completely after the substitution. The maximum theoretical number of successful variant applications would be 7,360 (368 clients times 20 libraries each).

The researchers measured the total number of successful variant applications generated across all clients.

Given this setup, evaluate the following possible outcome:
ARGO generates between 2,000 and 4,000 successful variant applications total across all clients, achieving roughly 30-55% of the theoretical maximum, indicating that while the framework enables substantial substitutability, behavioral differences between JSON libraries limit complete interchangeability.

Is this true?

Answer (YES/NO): NO